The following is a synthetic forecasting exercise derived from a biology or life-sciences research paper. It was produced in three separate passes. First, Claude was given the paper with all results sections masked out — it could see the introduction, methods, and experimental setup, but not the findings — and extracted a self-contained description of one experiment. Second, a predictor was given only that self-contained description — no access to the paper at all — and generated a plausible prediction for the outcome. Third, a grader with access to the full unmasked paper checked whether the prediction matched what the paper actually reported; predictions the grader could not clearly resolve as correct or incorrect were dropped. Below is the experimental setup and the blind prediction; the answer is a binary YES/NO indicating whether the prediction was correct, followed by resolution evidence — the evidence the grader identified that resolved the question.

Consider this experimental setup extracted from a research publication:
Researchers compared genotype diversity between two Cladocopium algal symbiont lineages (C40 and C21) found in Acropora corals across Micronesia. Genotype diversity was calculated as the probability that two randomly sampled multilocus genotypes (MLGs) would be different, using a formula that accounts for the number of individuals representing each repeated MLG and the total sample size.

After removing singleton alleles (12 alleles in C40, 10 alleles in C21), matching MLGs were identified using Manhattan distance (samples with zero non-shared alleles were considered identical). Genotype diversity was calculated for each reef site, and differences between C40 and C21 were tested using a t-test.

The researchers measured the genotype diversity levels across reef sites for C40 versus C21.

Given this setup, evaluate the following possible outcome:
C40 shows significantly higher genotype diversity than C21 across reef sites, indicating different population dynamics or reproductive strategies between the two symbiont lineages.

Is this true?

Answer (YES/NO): NO